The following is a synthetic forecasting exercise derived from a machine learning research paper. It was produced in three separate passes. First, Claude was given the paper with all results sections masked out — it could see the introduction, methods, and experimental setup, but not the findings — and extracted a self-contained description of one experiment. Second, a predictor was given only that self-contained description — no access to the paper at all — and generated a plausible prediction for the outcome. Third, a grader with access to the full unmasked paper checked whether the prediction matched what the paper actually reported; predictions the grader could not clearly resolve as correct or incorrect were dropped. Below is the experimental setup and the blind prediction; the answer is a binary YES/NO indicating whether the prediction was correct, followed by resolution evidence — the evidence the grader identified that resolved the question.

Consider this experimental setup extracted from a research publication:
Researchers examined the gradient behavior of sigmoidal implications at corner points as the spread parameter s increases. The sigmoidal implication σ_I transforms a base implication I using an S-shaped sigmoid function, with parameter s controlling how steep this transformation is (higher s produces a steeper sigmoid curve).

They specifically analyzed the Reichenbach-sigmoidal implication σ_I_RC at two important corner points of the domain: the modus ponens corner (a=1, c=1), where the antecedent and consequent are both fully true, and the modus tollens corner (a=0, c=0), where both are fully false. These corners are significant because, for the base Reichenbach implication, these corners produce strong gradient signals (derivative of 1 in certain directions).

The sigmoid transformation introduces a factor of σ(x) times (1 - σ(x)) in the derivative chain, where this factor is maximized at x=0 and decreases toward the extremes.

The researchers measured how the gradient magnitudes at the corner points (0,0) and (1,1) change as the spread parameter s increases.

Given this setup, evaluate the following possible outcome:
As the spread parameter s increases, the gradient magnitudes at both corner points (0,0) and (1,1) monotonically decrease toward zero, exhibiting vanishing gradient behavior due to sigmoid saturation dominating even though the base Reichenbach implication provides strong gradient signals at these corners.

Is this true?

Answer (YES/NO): YES